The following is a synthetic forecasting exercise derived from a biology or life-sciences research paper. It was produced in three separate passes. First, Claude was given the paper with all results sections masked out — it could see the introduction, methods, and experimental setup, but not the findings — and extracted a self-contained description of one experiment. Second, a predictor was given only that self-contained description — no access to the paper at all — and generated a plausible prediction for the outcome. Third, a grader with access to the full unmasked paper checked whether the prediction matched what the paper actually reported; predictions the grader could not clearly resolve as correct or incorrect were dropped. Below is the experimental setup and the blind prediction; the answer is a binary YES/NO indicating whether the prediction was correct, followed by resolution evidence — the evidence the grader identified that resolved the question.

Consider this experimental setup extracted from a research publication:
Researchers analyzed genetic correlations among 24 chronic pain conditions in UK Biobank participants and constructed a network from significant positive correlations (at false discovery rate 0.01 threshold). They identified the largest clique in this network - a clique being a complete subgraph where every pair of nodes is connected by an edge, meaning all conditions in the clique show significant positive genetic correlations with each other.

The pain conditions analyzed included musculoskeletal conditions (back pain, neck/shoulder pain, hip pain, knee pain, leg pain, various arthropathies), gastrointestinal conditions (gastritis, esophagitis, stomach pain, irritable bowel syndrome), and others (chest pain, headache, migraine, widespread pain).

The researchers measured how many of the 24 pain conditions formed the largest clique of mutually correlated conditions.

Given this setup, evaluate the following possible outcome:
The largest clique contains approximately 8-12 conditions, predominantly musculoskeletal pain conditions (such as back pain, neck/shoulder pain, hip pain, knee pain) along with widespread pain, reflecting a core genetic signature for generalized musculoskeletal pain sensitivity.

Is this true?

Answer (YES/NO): NO